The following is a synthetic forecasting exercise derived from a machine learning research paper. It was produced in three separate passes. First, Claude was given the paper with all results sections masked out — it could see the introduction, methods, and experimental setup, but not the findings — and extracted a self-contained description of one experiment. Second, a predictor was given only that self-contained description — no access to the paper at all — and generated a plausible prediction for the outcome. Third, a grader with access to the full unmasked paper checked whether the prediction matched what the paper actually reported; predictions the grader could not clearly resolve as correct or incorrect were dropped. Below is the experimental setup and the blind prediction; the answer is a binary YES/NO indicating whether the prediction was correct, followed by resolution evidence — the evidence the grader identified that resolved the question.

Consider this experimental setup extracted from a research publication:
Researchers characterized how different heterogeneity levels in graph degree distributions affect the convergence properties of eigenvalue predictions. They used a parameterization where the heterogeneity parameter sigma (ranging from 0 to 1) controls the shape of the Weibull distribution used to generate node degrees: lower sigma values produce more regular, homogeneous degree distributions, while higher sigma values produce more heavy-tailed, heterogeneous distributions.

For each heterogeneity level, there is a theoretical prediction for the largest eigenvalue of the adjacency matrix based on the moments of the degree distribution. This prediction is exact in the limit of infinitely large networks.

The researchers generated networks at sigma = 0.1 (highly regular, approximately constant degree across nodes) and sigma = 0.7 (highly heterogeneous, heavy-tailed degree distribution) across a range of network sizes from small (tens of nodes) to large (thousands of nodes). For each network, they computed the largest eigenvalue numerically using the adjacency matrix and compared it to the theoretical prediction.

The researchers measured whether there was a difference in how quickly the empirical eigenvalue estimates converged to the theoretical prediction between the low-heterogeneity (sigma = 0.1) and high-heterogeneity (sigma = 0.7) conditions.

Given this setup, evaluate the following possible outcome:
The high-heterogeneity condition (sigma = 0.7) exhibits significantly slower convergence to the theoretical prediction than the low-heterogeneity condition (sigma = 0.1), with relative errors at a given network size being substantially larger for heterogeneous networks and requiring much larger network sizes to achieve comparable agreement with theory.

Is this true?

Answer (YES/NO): YES